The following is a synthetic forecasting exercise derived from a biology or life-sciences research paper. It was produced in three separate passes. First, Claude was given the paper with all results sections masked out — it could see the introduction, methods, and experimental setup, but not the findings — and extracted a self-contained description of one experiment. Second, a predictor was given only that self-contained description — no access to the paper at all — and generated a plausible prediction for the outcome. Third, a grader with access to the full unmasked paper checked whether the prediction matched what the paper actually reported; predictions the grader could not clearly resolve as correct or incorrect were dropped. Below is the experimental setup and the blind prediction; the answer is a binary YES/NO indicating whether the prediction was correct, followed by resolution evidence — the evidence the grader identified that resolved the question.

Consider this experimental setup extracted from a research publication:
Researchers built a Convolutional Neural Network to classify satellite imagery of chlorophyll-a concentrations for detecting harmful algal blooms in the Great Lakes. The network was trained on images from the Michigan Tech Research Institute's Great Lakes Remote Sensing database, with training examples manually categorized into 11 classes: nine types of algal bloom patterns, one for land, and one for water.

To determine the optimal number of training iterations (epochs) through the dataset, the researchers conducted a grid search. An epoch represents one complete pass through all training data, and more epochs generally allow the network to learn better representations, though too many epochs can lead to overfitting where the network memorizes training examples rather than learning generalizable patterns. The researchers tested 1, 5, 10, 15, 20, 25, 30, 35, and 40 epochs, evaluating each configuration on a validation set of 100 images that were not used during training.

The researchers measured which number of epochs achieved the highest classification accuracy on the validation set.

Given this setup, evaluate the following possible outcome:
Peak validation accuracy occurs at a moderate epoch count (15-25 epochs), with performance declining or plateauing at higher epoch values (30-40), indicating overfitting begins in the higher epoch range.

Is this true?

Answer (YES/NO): YES